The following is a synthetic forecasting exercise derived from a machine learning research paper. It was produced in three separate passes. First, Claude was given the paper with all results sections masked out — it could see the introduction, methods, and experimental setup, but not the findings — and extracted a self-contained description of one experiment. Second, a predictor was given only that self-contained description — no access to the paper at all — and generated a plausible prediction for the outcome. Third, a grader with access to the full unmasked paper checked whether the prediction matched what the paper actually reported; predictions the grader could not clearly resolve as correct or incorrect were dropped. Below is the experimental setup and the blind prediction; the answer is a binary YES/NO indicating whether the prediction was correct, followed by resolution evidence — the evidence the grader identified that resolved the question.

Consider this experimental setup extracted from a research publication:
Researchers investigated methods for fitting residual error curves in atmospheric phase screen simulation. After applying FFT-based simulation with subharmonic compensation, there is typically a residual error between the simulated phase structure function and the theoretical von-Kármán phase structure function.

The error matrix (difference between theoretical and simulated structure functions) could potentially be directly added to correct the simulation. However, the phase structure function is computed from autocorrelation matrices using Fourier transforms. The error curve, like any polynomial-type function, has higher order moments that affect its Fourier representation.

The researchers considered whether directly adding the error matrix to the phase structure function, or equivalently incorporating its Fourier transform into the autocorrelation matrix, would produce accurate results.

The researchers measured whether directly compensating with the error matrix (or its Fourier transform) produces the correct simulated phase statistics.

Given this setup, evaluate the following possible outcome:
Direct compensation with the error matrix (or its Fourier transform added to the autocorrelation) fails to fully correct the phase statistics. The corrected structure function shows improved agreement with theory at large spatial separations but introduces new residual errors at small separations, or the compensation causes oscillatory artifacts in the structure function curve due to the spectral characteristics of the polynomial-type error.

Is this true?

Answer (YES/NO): YES